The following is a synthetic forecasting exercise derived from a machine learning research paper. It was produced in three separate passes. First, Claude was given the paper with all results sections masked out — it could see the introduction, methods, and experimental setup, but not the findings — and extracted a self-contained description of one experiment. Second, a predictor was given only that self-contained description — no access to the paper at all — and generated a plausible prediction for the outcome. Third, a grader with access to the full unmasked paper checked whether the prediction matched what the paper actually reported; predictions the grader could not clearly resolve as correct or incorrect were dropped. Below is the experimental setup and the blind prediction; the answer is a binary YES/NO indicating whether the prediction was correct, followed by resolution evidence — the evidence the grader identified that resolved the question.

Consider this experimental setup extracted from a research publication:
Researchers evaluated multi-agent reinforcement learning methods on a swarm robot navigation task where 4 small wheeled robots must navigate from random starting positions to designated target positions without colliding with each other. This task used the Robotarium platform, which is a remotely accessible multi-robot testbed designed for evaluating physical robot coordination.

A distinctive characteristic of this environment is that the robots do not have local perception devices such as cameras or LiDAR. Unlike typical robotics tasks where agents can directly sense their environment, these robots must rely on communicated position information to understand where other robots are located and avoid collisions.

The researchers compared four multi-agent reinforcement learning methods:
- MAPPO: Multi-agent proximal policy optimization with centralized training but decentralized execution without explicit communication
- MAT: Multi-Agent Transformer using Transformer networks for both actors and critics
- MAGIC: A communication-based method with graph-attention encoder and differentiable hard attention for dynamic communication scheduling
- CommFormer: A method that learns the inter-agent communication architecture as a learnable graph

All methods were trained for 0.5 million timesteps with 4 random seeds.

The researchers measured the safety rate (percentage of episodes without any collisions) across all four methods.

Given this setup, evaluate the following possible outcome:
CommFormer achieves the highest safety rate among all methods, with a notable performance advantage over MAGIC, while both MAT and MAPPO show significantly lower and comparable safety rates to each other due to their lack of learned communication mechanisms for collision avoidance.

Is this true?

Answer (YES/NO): NO